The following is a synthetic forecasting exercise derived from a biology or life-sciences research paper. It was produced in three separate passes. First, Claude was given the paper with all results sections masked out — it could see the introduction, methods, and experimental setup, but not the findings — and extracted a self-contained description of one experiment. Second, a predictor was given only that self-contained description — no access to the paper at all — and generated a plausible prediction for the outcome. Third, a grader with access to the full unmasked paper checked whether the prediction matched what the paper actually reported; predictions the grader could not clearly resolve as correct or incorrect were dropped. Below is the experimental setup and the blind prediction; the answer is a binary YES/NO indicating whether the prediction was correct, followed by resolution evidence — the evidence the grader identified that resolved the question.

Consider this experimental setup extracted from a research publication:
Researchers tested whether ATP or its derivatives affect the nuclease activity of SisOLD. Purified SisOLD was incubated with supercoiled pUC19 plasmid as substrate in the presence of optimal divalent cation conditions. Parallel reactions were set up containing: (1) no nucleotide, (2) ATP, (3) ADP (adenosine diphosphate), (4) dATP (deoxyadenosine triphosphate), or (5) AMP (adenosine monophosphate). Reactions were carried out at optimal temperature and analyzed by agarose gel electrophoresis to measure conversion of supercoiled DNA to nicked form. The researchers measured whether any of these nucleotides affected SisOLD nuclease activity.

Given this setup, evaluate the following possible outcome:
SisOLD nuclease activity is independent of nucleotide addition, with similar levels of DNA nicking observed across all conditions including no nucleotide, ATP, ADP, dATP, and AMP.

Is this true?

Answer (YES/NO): YES